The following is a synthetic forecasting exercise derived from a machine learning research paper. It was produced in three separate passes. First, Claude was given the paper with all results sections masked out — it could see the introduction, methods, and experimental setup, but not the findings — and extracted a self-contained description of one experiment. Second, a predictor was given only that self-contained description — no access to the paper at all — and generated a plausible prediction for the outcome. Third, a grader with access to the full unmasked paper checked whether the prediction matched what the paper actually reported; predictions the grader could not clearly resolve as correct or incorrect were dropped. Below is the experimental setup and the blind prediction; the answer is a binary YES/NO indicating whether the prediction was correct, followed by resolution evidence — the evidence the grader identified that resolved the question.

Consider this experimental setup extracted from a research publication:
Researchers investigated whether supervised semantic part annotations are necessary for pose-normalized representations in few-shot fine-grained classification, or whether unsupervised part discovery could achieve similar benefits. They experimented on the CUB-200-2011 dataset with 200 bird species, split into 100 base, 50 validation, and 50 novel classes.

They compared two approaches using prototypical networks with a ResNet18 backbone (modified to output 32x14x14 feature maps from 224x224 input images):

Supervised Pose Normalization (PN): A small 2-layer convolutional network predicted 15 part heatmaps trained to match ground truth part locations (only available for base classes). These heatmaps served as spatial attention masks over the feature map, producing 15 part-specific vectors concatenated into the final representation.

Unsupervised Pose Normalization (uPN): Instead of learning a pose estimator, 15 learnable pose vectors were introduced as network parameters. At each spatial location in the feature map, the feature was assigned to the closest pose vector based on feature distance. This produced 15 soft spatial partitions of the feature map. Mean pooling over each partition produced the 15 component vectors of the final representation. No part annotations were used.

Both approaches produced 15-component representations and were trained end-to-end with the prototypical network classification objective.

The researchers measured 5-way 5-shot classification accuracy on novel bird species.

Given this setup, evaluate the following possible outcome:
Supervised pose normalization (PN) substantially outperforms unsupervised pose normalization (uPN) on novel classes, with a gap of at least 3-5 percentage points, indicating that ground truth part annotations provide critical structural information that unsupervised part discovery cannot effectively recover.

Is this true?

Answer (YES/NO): YES